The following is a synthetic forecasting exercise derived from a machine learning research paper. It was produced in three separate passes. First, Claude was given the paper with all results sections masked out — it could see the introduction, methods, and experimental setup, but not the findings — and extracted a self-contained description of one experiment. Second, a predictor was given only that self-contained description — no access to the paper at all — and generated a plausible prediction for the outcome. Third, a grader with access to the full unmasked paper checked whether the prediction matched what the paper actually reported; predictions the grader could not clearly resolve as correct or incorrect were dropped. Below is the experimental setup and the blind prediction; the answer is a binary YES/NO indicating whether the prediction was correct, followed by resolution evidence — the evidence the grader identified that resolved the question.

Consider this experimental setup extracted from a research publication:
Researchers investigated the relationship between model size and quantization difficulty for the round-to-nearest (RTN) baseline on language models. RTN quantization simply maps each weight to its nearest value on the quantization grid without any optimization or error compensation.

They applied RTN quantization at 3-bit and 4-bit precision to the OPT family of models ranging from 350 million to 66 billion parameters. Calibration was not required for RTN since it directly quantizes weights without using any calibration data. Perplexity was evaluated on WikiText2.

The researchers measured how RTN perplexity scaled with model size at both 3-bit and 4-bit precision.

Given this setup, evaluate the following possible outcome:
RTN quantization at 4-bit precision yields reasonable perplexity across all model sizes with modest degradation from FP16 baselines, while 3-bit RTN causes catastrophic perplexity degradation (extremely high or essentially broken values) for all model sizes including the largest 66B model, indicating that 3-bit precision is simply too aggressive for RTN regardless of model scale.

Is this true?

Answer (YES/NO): NO